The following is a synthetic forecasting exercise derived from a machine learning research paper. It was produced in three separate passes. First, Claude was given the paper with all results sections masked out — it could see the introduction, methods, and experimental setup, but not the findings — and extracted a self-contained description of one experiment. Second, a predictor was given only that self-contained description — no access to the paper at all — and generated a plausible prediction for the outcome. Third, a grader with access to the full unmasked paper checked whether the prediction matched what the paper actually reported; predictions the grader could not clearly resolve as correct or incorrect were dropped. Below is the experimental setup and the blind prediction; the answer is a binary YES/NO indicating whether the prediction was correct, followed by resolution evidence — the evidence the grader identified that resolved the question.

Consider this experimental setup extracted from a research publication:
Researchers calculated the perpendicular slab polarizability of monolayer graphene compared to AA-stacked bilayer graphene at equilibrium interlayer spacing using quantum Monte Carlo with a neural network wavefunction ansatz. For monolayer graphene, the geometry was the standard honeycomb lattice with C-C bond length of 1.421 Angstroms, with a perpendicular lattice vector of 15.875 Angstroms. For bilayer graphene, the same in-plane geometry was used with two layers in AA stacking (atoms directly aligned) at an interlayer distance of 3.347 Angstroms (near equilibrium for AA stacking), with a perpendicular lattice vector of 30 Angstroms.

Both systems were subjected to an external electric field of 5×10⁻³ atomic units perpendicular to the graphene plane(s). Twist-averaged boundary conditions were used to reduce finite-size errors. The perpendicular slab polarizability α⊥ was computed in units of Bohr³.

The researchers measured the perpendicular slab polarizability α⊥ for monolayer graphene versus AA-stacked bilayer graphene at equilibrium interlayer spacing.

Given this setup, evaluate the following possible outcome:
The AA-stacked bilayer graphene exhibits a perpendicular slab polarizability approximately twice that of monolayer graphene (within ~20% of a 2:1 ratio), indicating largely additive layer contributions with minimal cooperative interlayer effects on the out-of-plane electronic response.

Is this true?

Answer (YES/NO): YES